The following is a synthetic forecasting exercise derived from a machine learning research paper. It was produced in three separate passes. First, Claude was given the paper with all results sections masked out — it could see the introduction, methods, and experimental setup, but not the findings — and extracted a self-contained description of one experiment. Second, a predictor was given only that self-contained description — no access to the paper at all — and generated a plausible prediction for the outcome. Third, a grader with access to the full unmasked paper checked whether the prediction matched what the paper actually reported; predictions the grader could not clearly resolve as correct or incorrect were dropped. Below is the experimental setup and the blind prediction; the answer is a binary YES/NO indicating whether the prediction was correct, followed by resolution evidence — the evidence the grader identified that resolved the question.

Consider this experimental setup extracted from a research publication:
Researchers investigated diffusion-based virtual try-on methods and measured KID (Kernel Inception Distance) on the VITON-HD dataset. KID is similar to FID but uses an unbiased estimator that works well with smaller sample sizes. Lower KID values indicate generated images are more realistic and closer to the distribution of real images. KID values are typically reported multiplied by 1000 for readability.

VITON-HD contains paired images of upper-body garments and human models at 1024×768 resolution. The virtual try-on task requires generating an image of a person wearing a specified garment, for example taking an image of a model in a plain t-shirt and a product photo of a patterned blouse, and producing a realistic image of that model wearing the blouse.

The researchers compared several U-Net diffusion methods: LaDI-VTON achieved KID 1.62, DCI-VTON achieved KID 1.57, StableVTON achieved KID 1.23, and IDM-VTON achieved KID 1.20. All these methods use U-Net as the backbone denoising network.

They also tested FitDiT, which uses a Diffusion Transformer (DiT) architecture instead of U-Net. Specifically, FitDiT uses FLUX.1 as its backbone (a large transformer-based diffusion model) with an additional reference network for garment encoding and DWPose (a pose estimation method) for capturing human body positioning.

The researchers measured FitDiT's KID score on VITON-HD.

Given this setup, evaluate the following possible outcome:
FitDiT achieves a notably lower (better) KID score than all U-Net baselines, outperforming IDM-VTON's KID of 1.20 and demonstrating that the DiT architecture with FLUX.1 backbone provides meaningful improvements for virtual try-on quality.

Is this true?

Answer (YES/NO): YES